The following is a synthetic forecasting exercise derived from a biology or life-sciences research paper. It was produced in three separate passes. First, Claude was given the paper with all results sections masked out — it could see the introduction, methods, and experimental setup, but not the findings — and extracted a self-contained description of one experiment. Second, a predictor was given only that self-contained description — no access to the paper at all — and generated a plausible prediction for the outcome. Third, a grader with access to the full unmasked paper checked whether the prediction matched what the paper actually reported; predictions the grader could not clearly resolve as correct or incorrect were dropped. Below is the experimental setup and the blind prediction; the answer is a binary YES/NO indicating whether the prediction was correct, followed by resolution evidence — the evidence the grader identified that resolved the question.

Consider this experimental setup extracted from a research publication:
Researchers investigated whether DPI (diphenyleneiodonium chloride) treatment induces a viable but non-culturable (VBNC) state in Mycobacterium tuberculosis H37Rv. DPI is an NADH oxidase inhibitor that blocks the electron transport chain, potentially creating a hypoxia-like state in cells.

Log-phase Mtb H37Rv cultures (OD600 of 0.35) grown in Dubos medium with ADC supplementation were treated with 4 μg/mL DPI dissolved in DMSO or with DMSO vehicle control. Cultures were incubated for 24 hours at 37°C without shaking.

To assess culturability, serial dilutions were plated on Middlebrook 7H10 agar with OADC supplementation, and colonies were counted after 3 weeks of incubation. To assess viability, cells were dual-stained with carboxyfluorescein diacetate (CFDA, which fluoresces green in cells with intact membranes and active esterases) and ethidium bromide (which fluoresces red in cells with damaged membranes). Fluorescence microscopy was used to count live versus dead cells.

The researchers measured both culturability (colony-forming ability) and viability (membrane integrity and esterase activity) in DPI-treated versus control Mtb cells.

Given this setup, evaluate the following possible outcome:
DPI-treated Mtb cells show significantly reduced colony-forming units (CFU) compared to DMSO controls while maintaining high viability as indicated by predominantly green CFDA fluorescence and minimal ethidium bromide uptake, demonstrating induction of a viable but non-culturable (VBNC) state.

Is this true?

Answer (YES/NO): YES